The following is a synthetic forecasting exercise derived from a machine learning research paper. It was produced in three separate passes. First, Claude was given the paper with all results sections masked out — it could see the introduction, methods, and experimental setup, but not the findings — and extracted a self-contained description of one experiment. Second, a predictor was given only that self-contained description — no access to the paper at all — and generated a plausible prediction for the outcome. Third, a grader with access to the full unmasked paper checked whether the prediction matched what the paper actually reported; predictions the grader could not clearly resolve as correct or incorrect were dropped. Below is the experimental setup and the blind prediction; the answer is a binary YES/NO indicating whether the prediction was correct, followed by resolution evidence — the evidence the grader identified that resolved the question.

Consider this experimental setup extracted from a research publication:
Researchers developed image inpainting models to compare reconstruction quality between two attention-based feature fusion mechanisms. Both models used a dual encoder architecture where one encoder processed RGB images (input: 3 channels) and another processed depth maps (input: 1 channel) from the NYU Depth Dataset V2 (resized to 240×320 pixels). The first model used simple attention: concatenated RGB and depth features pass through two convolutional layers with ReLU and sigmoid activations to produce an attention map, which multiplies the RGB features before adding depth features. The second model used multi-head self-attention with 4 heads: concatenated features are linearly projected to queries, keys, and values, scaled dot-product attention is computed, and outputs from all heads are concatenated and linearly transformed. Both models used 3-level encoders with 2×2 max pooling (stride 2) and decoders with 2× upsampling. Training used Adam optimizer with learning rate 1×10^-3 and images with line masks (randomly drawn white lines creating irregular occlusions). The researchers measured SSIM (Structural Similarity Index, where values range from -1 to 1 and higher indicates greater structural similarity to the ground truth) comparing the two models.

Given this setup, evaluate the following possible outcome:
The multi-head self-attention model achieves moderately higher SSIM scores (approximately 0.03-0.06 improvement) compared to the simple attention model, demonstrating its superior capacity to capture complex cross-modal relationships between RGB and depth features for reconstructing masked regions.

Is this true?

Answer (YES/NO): NO